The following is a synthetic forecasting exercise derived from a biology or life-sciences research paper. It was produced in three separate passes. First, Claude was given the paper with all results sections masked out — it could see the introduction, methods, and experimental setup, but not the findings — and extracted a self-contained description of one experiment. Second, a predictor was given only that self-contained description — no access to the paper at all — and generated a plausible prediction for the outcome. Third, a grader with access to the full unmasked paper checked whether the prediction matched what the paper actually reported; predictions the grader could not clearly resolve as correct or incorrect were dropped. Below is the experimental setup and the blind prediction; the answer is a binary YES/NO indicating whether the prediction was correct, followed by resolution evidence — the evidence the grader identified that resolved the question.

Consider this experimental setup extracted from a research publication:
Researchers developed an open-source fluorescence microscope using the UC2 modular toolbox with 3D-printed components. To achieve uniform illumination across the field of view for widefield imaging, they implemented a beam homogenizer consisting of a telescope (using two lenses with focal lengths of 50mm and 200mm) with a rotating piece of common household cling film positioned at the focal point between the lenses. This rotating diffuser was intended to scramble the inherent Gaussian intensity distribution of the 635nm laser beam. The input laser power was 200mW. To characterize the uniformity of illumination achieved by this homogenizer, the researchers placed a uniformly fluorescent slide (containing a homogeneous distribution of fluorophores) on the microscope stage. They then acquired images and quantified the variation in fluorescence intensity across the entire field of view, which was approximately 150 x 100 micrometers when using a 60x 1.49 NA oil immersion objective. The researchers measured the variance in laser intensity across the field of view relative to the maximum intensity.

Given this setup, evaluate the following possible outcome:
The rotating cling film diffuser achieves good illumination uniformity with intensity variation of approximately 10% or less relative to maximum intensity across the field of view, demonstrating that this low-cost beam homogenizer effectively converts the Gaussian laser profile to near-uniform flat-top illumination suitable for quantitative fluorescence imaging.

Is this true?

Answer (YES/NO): NO